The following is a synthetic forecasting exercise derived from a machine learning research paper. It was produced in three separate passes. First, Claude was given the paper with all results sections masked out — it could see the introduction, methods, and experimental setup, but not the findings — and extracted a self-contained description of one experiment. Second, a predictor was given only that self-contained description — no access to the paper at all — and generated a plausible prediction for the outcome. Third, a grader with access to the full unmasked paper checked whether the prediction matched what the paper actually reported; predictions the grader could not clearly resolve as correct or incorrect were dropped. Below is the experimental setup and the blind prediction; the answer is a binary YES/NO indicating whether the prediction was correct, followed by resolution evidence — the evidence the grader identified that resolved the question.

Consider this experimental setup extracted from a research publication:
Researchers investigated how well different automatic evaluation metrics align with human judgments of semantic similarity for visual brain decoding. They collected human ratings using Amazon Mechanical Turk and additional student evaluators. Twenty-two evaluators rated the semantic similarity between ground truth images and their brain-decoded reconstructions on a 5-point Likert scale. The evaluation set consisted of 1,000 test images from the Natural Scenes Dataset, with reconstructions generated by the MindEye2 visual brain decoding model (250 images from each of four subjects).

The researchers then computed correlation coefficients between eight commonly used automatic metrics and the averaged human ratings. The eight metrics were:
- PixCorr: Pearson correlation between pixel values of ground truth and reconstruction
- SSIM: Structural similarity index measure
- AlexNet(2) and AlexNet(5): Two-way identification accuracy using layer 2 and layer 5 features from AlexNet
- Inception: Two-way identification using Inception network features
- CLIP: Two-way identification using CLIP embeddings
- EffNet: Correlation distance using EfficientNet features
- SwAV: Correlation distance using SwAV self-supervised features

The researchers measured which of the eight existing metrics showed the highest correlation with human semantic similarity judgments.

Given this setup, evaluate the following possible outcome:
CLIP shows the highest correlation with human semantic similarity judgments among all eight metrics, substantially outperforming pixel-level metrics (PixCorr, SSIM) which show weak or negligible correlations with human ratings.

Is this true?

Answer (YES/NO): NO